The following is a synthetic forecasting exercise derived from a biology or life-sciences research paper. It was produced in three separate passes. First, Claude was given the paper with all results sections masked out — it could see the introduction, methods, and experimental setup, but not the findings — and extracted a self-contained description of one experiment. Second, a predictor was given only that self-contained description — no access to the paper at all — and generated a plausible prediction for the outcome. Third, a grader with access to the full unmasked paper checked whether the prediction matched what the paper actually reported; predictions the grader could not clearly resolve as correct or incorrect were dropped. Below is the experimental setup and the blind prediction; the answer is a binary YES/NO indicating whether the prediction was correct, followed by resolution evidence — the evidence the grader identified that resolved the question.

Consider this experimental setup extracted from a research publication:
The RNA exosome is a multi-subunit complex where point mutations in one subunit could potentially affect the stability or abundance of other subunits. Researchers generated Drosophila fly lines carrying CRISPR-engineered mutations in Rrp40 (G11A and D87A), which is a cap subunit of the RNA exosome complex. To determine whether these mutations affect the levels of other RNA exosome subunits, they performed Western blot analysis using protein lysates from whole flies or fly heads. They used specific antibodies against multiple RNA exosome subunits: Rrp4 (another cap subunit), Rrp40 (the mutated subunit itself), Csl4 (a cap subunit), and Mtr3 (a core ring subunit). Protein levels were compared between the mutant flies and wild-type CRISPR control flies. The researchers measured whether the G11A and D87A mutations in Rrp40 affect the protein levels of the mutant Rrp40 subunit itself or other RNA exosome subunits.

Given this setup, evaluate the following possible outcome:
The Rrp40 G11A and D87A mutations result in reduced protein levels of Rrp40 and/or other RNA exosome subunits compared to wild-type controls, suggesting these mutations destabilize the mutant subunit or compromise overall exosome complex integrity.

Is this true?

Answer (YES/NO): YES